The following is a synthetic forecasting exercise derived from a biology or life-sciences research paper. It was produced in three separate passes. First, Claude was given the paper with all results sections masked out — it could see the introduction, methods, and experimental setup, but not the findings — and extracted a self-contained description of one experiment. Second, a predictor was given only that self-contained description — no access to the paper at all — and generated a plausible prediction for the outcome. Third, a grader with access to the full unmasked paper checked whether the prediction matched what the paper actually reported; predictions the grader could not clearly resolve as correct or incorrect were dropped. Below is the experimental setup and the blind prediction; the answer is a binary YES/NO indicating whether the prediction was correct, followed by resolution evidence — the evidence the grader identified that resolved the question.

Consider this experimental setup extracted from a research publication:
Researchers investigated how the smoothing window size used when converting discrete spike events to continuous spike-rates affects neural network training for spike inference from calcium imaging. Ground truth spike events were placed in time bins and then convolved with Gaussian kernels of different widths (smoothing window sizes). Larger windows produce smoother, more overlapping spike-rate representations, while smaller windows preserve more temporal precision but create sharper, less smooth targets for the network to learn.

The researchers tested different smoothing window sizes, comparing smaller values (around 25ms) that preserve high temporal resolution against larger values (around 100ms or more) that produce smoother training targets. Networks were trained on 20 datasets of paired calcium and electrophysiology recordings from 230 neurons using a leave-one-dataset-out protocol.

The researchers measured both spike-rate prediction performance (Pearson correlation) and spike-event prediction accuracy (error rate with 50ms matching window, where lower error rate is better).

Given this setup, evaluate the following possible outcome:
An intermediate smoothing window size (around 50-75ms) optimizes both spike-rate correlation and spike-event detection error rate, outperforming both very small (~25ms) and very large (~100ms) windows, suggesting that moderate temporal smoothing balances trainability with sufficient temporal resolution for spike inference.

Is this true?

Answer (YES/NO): NO